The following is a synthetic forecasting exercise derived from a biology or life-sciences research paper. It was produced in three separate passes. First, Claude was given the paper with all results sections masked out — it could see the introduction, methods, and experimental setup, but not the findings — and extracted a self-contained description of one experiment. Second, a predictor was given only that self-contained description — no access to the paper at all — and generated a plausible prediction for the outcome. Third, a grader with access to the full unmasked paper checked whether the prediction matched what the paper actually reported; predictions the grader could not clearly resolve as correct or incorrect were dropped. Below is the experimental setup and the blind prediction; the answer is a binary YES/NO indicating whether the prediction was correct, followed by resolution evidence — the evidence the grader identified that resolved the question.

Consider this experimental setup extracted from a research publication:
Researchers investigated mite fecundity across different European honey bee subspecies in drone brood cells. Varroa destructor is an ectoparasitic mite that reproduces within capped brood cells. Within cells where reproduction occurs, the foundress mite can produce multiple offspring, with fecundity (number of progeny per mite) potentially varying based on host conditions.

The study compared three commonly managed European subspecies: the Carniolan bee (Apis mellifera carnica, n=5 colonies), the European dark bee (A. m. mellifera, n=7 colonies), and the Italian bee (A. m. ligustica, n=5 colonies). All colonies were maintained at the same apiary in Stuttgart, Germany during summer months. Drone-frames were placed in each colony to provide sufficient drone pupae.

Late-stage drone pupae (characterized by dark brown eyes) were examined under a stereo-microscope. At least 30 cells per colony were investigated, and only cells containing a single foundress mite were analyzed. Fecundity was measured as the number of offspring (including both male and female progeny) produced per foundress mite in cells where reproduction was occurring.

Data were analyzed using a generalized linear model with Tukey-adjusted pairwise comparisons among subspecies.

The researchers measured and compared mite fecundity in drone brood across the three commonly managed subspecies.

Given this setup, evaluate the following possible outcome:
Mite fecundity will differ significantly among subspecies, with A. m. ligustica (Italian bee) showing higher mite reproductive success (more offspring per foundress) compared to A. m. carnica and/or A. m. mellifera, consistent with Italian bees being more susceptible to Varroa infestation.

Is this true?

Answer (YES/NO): NO